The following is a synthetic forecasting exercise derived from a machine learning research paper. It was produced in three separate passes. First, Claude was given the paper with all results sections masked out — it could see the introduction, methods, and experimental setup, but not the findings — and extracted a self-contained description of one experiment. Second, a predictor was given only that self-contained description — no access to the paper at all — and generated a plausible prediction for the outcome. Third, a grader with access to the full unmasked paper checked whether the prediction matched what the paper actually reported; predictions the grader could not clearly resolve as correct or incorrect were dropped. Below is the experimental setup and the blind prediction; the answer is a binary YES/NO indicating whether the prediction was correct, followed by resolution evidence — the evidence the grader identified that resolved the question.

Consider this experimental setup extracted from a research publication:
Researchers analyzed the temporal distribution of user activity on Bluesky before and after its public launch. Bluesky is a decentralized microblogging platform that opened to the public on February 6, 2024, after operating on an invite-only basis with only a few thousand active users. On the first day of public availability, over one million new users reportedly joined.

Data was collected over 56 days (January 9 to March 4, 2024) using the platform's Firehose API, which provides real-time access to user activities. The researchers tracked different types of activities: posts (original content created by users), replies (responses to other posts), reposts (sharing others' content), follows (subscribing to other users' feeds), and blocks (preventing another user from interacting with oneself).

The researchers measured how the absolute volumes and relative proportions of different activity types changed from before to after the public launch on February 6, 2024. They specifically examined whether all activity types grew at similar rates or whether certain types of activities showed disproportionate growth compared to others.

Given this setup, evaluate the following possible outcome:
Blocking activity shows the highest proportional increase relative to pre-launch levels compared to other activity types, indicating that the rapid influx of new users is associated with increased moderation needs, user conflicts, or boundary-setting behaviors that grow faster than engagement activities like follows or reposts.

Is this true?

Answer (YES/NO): NO